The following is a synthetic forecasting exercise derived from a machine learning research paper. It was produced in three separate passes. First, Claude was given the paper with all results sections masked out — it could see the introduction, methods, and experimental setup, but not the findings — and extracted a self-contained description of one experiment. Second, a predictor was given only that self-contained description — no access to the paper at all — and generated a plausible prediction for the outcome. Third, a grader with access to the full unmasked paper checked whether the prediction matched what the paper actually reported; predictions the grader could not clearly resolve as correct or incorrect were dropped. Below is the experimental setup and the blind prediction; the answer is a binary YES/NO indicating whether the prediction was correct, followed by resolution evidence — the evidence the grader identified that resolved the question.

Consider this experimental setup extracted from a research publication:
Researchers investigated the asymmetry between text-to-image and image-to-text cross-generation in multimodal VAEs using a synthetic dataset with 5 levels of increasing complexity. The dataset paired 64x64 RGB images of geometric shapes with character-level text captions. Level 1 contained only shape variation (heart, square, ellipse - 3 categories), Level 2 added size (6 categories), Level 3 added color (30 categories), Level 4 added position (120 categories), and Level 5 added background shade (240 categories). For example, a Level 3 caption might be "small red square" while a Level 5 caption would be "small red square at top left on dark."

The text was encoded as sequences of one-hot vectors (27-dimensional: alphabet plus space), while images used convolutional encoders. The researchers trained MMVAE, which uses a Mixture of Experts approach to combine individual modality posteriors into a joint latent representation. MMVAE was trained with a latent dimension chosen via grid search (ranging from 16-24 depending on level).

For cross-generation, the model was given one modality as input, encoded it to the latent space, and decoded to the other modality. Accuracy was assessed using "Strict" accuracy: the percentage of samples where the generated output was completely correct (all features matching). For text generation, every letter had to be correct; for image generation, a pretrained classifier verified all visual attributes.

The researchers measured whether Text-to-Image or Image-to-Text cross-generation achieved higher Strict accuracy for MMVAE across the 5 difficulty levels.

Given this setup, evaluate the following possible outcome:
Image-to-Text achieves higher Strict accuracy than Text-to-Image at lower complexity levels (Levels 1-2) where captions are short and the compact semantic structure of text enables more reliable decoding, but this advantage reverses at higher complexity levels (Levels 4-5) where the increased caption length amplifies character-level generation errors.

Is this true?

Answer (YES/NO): NO